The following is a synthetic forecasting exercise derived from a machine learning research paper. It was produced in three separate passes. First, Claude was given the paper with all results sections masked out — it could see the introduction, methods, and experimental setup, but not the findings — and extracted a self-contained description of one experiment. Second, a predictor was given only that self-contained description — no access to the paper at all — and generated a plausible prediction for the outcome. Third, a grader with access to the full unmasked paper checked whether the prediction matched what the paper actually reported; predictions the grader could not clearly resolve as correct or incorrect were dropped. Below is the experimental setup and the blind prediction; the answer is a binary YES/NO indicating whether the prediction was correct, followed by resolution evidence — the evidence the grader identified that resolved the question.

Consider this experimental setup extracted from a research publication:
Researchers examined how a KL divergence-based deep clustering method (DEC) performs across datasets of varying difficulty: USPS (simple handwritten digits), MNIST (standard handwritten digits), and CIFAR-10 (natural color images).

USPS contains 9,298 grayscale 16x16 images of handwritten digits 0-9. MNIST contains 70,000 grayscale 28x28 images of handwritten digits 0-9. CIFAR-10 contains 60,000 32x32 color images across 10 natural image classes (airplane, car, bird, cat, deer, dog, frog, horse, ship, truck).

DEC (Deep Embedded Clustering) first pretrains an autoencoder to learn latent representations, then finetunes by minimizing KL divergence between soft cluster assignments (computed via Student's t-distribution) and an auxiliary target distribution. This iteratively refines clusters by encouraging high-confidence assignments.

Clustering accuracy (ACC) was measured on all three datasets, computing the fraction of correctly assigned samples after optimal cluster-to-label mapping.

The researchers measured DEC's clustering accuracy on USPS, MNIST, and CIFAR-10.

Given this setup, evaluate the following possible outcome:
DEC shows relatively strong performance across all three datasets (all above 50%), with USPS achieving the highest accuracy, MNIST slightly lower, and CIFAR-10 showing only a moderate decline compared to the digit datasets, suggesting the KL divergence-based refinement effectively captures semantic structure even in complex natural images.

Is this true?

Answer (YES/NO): NO